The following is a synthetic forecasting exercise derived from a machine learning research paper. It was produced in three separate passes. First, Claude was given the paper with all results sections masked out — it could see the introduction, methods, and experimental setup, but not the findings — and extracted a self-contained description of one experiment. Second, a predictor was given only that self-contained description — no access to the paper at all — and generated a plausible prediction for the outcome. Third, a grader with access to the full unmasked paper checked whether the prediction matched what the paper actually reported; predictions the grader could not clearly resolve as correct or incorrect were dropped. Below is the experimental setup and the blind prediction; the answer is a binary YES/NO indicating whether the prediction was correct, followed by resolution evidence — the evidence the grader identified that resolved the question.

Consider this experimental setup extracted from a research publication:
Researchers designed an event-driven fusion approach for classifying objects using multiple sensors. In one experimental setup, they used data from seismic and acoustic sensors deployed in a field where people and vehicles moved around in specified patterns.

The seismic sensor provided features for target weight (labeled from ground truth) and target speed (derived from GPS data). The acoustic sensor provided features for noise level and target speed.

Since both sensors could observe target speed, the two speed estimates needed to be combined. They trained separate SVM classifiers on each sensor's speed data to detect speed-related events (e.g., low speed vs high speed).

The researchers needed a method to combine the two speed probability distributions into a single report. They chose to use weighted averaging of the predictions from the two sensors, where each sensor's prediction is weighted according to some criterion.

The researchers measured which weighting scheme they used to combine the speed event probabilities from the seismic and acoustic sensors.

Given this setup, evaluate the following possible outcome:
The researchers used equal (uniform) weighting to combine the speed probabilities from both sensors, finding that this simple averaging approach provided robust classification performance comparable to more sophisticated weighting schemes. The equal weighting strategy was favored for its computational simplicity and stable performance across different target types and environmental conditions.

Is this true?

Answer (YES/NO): NO